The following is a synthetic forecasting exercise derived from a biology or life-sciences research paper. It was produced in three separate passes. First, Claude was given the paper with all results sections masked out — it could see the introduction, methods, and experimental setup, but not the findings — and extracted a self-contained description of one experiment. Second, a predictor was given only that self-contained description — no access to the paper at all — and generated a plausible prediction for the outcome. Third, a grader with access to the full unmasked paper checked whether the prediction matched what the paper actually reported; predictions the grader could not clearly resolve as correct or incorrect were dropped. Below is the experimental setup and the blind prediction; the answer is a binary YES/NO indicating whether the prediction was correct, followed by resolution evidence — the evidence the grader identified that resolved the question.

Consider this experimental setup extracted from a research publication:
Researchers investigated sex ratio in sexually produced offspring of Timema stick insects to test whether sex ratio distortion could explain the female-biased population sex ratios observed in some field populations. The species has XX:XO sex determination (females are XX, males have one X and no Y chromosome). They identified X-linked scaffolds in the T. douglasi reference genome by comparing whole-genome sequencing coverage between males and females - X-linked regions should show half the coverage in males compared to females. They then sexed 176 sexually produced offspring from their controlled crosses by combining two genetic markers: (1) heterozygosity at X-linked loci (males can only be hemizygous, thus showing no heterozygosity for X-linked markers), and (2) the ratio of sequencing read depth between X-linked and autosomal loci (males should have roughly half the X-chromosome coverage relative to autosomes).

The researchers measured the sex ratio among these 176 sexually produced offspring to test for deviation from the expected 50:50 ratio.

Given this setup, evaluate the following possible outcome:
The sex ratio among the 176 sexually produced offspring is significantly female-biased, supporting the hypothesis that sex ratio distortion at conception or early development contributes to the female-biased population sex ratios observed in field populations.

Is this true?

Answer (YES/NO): NO